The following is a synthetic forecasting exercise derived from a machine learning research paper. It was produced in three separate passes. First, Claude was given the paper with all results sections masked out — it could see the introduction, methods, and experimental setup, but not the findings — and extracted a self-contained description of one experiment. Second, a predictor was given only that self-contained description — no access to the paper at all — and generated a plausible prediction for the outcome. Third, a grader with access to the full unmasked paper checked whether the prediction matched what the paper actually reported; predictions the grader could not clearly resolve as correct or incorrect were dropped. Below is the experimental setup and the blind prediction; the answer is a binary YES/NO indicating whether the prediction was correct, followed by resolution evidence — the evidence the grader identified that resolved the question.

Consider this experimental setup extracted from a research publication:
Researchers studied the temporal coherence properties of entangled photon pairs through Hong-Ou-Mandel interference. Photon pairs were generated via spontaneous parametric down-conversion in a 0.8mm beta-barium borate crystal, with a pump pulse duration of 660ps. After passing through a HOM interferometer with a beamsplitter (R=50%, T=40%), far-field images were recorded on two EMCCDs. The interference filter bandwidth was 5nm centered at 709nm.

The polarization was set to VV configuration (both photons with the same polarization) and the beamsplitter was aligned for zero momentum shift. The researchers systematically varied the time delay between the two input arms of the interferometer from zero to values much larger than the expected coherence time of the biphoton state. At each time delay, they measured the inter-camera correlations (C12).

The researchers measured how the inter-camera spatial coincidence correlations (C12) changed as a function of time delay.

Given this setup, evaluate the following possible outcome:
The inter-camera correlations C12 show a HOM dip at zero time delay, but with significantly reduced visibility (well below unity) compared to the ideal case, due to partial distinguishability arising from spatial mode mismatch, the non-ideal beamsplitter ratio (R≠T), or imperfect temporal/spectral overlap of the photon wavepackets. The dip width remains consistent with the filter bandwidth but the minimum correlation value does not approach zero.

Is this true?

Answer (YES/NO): YES